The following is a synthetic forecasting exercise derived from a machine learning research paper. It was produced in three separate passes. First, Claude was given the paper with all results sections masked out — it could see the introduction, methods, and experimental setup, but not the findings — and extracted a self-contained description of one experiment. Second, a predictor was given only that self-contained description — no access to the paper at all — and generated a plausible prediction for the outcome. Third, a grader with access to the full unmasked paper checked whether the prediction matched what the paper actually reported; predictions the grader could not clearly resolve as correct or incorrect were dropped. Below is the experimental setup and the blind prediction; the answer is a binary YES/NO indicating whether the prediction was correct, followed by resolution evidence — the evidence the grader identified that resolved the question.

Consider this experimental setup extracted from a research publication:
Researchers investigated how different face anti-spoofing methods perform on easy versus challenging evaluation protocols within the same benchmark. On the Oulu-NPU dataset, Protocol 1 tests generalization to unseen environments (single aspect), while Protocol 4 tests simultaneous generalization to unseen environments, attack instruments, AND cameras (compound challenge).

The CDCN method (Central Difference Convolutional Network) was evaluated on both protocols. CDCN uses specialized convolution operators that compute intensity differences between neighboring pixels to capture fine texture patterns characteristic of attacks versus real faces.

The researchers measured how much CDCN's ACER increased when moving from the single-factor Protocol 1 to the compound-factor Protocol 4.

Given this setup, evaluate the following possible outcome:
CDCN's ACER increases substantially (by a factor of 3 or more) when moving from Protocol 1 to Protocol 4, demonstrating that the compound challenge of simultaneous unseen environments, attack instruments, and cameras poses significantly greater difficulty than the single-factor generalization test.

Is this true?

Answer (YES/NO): YES